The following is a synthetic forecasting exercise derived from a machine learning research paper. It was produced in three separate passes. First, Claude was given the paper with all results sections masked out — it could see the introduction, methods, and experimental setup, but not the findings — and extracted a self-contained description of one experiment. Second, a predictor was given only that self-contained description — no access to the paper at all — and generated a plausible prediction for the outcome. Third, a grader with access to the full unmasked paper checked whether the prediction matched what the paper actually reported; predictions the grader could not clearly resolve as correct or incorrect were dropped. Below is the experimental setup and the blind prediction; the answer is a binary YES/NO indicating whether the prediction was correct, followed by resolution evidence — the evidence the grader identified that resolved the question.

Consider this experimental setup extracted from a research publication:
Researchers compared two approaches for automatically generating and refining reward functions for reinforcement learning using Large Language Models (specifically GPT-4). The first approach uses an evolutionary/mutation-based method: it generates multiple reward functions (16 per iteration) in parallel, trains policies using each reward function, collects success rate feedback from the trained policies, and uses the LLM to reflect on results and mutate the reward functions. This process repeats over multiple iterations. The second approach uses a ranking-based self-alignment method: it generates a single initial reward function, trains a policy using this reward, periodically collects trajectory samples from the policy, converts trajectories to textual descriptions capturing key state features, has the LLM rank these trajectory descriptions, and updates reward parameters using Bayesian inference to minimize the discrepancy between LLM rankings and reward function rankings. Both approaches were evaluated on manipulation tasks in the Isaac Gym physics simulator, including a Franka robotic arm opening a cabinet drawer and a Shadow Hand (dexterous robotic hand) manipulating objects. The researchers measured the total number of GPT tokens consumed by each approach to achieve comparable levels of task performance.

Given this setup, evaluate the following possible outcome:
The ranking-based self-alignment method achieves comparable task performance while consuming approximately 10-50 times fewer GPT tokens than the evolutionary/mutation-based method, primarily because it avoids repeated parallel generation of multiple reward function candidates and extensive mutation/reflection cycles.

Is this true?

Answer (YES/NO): NO